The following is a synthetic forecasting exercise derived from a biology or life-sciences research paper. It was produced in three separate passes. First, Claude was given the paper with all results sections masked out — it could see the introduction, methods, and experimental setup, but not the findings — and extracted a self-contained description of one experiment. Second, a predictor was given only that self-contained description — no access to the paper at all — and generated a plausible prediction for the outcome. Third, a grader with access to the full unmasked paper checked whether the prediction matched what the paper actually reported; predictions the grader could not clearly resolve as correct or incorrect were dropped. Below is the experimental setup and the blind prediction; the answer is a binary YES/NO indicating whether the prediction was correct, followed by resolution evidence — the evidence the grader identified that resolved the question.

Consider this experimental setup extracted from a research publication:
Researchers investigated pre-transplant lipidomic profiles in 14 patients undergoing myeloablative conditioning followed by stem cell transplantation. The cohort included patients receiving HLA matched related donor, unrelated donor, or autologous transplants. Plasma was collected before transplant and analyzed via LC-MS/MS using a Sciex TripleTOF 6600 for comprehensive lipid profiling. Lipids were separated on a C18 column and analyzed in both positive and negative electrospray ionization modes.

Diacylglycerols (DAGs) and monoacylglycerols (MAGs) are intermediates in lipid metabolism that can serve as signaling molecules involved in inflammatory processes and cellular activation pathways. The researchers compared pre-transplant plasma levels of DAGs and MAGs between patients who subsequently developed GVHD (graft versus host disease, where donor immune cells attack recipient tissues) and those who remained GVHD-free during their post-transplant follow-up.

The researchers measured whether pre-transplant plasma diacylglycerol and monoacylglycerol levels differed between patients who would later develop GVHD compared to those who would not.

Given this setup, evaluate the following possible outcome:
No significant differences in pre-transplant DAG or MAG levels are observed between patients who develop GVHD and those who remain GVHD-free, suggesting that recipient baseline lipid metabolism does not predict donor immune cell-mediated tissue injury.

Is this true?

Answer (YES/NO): NO